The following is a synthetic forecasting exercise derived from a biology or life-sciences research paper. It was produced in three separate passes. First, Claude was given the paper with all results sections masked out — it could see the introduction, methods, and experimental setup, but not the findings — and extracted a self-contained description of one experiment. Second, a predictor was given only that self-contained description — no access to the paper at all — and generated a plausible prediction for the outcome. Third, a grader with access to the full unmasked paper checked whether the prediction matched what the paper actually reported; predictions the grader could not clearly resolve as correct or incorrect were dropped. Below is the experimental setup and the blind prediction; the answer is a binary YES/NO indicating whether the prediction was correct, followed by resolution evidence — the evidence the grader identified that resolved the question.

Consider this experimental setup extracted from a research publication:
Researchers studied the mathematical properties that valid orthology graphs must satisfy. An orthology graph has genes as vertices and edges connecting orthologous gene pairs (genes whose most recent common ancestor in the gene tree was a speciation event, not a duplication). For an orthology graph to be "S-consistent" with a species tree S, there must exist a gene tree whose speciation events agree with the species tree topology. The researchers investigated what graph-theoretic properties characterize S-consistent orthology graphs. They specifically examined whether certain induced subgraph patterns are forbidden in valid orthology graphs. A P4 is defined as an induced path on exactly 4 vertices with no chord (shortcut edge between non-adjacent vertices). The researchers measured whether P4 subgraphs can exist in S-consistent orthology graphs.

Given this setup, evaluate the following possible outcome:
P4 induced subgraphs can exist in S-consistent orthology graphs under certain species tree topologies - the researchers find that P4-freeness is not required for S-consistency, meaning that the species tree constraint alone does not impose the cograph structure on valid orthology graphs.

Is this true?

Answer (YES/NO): NO